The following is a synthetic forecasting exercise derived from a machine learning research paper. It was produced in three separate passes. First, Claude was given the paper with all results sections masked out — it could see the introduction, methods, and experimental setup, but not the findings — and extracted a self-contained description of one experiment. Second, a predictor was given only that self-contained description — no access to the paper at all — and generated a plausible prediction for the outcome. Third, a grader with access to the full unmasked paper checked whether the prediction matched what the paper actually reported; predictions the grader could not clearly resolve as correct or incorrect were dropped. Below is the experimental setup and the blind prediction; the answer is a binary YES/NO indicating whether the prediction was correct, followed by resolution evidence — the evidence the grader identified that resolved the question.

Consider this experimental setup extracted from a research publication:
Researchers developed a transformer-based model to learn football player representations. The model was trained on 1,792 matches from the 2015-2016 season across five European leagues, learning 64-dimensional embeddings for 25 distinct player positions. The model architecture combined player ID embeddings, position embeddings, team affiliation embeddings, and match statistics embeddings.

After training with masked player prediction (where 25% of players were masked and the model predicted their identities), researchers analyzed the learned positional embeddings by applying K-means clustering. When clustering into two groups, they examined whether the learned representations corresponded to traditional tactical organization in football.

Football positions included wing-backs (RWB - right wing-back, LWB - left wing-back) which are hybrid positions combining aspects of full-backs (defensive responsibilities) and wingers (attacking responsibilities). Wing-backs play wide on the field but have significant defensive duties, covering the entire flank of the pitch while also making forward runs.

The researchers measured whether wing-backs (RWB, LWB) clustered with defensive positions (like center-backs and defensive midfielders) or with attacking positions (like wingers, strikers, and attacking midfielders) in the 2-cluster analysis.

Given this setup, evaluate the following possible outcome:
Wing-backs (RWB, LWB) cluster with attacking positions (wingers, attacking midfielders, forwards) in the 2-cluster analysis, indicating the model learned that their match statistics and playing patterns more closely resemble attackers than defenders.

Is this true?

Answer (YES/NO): NO